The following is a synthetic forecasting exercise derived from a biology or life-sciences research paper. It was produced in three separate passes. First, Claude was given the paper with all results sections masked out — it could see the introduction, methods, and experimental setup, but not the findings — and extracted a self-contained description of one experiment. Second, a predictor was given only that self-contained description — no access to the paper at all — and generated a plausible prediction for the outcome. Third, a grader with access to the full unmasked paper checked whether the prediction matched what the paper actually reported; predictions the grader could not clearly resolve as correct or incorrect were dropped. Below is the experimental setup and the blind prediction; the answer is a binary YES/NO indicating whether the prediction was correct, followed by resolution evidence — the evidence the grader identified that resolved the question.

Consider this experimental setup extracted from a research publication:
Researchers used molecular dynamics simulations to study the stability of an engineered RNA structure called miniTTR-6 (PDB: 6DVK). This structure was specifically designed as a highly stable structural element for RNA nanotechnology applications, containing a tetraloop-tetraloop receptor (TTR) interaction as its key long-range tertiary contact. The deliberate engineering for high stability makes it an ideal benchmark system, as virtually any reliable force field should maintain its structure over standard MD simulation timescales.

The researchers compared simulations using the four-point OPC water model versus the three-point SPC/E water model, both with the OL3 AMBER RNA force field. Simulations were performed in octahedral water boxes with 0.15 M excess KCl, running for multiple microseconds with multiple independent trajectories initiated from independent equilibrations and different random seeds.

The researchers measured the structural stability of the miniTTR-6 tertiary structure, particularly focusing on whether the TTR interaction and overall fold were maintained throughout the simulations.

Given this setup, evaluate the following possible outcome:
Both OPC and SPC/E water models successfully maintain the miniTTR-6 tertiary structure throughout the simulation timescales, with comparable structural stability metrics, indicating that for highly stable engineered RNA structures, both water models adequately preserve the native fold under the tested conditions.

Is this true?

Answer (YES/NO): NO